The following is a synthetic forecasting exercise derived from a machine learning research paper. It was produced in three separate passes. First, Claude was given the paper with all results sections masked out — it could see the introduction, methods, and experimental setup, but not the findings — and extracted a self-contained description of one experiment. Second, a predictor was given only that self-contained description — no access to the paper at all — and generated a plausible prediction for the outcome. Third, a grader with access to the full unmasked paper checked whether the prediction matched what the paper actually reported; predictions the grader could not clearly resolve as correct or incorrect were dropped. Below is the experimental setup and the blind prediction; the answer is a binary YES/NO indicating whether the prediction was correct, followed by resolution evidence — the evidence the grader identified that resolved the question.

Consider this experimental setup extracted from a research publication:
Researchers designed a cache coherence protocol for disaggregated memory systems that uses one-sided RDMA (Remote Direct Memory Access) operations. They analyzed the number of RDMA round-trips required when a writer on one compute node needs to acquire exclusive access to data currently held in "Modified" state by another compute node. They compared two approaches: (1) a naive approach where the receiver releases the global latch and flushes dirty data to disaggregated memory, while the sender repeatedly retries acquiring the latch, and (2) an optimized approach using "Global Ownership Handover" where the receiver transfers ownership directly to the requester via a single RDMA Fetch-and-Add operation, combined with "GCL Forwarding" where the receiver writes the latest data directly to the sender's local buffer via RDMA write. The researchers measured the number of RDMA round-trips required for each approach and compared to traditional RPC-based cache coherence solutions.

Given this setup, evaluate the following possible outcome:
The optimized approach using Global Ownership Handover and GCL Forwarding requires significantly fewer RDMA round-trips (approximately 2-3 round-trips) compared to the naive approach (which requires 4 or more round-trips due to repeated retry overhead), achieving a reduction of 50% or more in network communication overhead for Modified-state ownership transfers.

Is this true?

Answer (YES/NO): NO